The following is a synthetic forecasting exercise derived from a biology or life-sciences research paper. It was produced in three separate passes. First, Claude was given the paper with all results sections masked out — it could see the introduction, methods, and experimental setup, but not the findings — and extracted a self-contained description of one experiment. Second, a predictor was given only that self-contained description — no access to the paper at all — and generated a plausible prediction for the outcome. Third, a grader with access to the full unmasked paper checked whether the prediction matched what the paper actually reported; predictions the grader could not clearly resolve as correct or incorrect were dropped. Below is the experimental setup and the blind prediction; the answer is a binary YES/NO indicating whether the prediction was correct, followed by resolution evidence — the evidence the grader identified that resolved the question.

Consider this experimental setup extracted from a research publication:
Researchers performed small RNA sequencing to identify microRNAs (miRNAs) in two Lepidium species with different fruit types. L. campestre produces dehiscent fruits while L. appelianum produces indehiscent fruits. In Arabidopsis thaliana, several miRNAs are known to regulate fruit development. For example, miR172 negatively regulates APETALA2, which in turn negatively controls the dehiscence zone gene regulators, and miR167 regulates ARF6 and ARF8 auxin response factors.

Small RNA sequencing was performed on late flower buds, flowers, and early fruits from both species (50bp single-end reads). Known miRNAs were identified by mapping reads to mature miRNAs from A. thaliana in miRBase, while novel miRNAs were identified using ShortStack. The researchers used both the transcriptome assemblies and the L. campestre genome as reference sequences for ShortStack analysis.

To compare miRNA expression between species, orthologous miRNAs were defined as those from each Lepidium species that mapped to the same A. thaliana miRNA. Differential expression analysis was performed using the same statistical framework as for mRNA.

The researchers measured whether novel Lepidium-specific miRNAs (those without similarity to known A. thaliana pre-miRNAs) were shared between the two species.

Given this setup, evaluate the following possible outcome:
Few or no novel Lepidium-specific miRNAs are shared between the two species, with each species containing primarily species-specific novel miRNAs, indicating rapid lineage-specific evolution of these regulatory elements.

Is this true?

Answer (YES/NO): YES